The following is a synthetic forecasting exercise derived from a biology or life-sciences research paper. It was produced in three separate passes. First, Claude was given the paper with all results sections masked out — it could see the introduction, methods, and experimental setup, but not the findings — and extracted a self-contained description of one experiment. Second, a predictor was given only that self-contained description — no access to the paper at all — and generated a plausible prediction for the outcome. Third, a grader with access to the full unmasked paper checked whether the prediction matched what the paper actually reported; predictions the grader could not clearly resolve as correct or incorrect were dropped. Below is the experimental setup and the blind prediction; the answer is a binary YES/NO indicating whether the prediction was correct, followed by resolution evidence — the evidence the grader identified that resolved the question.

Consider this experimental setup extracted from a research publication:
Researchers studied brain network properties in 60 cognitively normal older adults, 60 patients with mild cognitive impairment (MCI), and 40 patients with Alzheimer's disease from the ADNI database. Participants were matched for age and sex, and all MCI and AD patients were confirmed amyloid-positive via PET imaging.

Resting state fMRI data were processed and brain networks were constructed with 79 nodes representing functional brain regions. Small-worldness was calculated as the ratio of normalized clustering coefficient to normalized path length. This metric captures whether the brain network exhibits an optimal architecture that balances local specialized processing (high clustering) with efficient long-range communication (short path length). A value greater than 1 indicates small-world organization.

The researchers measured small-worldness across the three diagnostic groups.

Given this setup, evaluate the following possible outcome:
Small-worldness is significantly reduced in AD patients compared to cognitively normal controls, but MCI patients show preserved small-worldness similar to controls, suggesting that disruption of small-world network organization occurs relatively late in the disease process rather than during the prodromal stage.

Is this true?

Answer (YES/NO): YES